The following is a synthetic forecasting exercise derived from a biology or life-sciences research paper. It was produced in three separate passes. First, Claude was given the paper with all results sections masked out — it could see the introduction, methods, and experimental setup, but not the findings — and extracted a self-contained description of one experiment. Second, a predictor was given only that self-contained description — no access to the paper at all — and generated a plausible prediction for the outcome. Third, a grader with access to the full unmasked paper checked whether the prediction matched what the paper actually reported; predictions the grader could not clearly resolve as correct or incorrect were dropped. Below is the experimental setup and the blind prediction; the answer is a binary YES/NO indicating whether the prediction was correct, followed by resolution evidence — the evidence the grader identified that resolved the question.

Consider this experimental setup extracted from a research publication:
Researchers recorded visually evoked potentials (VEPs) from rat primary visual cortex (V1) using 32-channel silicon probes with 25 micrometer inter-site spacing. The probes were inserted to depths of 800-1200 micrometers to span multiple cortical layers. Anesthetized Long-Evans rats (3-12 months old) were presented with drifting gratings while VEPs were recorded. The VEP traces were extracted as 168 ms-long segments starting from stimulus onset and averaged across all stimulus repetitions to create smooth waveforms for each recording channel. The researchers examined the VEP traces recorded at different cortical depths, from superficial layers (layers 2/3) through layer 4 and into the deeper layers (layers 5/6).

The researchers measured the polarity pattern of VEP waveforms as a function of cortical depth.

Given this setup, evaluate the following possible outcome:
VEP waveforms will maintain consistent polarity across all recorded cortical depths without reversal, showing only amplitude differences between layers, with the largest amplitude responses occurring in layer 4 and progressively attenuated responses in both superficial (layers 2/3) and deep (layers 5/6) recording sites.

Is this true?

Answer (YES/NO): NO